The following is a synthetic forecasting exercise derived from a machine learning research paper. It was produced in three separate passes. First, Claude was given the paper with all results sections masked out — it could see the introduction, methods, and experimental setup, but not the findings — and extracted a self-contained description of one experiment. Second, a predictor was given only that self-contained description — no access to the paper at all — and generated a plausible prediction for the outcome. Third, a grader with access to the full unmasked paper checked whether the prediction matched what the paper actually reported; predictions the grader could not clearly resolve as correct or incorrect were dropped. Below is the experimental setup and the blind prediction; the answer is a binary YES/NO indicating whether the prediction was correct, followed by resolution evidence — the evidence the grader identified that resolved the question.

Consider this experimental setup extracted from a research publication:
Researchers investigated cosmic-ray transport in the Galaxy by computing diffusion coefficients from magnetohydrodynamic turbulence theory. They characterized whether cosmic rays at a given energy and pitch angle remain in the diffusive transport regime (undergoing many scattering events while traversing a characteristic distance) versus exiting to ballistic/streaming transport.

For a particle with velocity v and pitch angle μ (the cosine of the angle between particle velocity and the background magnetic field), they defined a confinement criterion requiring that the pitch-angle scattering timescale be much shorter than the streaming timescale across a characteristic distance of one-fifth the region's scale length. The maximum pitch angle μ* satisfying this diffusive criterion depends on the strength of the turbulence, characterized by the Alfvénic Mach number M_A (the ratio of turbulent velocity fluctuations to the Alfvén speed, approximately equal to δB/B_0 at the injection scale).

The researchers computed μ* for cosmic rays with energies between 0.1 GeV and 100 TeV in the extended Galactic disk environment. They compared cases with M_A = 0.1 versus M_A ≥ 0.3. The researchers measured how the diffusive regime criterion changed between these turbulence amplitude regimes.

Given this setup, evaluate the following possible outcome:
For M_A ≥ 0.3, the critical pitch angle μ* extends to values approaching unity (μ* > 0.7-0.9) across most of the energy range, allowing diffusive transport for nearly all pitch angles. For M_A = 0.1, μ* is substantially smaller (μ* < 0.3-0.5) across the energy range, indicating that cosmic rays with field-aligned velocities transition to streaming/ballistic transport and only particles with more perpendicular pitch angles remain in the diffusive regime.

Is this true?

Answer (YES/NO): NO